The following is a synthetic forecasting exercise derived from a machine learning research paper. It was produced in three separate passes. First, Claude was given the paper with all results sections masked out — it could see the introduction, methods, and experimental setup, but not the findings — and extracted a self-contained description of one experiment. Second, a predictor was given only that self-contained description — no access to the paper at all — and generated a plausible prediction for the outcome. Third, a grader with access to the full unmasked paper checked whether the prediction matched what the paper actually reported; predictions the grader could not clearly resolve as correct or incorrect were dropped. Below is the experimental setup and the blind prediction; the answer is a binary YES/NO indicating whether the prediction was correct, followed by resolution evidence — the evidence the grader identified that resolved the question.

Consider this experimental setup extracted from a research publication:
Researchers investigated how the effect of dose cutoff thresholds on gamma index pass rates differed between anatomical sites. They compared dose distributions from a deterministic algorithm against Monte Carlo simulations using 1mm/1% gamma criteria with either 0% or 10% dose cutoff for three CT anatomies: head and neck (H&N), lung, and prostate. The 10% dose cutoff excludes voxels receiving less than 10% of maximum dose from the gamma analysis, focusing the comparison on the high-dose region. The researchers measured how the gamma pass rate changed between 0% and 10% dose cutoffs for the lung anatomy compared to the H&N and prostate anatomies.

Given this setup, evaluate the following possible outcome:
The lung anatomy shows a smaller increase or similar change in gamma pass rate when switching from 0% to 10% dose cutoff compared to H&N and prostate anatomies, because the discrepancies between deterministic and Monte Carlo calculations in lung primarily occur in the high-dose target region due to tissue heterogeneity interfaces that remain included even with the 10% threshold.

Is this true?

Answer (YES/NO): NO